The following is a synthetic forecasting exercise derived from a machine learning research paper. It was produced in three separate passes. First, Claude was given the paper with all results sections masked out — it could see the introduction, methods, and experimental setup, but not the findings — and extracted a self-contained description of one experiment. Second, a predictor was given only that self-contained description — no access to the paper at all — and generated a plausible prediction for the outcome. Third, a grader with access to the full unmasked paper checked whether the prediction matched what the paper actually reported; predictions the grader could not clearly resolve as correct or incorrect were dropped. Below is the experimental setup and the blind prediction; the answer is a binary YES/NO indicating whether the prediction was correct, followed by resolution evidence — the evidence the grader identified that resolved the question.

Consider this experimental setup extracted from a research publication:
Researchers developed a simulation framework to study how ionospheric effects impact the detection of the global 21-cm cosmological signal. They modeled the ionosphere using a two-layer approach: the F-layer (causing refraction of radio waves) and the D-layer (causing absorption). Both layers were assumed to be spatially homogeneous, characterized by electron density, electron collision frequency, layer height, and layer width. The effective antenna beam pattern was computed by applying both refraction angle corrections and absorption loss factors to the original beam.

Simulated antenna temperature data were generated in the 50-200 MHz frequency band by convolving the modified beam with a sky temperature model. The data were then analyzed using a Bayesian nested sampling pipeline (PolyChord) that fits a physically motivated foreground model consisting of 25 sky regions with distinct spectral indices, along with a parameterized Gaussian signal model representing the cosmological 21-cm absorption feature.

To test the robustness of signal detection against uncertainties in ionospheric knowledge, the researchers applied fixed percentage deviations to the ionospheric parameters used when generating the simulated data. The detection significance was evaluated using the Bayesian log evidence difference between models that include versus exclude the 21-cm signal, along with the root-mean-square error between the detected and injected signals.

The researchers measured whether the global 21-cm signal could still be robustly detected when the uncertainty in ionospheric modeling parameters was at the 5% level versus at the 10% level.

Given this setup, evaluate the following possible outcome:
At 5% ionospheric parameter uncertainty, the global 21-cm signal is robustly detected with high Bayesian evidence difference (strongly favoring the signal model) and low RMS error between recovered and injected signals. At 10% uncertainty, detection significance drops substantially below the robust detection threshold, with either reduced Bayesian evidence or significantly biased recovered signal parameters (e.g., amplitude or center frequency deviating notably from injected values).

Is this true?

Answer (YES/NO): NO